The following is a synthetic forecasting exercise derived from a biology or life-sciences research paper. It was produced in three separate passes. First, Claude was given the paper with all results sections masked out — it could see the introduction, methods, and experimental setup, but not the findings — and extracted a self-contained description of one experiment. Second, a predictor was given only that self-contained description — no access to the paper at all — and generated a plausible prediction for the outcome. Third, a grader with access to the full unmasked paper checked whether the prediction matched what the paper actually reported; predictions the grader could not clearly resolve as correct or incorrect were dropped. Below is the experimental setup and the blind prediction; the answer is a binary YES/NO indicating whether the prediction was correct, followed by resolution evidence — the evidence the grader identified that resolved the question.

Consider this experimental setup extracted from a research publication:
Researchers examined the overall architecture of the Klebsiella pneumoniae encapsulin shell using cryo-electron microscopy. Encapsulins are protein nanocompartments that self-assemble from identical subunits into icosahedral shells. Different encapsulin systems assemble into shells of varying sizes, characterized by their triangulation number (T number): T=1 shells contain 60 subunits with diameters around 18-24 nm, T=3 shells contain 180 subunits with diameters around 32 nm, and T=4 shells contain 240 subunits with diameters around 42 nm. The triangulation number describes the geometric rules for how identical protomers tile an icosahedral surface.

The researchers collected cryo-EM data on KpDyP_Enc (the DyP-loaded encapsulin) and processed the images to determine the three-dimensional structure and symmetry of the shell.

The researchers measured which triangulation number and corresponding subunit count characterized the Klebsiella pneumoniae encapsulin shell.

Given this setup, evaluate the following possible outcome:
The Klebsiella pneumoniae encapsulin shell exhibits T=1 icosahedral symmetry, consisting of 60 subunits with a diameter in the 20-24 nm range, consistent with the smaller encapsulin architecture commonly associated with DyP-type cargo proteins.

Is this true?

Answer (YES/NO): YES